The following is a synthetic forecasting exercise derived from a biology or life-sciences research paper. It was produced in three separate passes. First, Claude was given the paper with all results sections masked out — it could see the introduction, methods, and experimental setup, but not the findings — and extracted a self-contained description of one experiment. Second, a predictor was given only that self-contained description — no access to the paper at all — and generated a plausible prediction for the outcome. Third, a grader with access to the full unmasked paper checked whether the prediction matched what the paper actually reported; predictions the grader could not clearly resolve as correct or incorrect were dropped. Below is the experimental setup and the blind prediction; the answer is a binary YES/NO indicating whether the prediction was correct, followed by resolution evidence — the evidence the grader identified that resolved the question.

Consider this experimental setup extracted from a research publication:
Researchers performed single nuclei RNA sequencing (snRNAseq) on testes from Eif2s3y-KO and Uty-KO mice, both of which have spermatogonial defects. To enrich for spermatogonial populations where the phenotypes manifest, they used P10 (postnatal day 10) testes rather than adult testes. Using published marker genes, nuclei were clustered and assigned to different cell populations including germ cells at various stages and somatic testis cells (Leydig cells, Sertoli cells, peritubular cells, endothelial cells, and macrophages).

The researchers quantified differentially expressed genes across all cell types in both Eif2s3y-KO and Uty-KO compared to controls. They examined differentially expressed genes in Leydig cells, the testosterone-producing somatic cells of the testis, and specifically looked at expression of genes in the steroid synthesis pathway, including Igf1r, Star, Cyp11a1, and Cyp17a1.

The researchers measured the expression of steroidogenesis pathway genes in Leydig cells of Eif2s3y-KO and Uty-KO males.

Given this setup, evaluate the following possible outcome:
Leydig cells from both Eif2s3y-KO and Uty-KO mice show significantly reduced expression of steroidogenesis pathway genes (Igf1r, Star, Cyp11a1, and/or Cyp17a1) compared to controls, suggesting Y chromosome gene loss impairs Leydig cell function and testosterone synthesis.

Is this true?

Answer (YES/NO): YES